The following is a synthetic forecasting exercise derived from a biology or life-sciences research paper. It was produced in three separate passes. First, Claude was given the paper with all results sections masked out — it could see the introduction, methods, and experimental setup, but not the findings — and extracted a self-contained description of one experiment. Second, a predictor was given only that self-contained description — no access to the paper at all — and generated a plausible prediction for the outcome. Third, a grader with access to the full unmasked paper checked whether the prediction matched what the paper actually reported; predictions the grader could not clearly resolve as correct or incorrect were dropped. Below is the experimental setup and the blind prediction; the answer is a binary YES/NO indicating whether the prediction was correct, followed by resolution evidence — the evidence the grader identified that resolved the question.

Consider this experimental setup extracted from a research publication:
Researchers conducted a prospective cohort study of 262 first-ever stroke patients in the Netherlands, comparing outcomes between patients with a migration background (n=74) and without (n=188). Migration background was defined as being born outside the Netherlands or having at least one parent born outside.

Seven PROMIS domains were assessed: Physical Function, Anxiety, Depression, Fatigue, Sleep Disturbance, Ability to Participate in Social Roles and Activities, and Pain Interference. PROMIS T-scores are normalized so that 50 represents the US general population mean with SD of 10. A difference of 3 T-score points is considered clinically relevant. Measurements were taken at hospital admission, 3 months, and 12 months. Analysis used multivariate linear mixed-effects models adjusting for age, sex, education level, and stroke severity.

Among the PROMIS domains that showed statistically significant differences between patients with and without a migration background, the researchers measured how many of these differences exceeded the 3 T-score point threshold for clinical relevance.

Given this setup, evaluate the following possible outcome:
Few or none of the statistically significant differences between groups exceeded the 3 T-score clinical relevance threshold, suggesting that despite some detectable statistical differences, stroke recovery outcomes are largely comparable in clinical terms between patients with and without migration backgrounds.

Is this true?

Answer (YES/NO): YES